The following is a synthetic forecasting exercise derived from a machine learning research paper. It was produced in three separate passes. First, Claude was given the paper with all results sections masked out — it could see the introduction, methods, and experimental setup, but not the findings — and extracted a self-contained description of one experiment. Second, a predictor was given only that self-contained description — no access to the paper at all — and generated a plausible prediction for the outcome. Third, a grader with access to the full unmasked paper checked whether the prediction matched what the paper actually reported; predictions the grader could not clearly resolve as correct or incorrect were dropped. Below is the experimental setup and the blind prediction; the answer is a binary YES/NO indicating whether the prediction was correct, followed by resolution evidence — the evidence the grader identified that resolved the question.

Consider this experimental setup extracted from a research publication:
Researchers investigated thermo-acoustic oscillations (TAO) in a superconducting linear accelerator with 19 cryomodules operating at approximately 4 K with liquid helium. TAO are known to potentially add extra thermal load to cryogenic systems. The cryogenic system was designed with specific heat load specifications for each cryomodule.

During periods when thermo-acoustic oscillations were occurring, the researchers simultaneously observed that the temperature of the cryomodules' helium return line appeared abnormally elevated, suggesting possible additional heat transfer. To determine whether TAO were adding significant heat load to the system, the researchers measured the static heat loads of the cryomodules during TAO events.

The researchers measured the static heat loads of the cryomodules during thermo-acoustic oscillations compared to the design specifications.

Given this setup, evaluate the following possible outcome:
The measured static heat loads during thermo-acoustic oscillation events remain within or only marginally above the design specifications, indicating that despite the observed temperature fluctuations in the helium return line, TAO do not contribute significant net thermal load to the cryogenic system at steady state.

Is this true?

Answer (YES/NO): YES